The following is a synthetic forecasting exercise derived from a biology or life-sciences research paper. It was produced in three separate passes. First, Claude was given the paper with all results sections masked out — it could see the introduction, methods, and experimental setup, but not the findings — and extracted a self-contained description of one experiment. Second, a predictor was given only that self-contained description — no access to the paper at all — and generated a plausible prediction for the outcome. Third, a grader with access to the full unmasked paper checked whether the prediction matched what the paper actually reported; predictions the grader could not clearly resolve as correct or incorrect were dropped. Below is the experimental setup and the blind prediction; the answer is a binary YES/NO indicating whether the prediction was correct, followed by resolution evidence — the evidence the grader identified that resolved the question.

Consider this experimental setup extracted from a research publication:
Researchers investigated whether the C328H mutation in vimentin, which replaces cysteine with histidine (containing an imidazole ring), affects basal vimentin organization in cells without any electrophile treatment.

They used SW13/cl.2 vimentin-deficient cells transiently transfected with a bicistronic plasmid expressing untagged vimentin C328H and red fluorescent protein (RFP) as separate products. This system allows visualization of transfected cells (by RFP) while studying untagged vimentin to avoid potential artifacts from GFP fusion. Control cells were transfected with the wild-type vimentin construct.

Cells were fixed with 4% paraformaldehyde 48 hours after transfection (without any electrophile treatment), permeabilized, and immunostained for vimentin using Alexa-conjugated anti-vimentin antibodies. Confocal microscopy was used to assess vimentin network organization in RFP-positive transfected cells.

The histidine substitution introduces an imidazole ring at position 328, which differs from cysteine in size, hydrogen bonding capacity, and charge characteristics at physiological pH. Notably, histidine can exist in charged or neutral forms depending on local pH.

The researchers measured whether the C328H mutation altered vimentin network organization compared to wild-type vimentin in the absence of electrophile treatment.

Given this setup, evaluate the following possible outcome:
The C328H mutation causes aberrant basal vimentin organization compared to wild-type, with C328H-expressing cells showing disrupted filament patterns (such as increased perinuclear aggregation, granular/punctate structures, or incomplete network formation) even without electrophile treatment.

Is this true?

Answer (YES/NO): NO